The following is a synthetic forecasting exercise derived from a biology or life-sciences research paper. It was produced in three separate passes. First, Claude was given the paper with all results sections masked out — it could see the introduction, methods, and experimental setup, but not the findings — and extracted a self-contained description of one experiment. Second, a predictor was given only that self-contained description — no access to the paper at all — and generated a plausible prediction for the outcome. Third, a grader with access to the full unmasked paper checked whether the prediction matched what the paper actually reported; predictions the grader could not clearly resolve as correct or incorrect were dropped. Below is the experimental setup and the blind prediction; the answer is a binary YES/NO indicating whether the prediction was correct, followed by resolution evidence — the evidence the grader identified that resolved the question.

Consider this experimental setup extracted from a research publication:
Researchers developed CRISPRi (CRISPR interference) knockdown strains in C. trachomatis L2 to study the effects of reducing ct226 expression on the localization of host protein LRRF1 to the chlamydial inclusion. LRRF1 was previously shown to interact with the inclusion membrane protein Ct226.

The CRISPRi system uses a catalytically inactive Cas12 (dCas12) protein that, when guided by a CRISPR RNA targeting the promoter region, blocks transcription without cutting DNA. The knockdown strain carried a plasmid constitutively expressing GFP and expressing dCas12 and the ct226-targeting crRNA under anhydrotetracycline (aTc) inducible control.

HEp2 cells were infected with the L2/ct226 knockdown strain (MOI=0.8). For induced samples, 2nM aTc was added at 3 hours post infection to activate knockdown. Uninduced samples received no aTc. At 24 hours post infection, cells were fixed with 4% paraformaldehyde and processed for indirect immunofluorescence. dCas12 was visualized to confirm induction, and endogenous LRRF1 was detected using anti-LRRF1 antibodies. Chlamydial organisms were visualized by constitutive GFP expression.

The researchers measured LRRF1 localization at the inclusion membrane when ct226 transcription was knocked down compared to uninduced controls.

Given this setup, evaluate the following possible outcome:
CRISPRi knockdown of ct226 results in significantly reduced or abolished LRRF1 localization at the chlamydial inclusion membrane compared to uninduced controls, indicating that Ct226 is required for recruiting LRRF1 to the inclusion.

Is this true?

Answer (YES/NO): YES